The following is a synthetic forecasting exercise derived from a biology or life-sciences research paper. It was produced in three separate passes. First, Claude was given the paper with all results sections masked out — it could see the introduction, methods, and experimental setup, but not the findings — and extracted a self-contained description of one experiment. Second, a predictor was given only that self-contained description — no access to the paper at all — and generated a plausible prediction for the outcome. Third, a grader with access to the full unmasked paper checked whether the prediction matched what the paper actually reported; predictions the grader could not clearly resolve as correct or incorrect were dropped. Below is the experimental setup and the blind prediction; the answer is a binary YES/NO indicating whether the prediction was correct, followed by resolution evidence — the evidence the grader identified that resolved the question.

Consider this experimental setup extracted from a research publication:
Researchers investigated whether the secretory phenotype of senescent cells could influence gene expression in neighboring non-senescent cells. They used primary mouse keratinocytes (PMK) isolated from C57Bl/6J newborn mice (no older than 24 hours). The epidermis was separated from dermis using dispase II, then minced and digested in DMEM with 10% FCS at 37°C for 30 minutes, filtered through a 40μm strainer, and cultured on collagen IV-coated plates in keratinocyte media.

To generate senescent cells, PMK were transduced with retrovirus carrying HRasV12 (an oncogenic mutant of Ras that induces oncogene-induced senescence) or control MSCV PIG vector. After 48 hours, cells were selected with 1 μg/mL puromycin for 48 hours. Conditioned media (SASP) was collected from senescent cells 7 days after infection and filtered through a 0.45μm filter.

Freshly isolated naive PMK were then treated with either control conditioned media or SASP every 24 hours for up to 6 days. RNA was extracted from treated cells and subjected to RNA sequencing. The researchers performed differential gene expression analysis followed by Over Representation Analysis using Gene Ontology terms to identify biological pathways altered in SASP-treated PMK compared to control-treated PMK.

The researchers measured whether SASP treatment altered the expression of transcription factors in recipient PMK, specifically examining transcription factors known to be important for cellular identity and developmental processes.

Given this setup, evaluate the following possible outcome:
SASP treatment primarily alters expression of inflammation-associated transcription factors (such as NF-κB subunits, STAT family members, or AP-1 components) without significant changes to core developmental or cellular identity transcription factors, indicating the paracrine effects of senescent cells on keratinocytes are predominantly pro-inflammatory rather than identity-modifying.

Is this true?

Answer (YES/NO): NO